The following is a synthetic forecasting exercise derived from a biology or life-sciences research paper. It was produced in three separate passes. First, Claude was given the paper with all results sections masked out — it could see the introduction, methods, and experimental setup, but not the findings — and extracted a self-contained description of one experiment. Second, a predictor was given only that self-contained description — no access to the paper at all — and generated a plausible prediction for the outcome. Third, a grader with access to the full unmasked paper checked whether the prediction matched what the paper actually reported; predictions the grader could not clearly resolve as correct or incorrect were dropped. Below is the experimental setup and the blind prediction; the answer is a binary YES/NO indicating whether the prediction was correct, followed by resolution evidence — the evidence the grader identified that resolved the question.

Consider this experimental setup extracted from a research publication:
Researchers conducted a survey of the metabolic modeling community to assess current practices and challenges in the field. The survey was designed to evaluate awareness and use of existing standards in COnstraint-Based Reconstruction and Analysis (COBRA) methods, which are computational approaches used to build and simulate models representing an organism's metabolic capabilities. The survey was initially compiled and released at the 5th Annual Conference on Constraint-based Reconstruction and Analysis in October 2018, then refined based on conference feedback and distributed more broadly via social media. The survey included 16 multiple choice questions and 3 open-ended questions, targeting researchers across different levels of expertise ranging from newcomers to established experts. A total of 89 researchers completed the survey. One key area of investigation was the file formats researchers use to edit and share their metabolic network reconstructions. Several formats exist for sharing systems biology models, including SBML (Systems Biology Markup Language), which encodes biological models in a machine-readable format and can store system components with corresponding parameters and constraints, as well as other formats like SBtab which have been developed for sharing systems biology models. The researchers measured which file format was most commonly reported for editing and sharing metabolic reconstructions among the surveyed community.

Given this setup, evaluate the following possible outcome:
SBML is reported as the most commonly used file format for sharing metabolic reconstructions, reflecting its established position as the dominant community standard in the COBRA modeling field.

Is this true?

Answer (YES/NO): YES